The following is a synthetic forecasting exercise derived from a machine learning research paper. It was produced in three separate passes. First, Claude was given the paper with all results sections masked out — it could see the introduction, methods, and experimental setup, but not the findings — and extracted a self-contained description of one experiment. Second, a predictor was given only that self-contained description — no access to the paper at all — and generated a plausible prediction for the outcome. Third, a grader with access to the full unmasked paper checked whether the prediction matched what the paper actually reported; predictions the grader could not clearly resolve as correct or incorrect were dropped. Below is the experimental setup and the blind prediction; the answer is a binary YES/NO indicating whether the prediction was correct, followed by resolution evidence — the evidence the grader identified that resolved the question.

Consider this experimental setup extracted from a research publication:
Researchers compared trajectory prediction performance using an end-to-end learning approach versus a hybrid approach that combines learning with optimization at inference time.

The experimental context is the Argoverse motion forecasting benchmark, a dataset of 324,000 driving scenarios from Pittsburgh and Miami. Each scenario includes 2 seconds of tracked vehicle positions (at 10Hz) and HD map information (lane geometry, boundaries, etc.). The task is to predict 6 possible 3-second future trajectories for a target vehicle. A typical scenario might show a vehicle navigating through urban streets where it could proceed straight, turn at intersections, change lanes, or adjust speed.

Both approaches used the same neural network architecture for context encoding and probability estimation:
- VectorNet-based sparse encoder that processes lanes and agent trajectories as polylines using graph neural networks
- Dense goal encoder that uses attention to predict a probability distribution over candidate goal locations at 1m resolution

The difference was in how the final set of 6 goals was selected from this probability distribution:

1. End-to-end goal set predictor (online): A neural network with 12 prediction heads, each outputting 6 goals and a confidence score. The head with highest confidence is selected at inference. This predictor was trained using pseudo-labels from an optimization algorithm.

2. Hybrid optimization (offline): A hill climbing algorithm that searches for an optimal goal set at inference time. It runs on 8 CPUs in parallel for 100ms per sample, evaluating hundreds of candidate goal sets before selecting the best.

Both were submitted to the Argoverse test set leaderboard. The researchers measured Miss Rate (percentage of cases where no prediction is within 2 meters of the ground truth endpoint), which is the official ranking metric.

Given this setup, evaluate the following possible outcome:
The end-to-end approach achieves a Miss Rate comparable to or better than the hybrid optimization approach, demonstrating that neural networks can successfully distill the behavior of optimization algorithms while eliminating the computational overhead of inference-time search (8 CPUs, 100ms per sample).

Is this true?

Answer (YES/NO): YES